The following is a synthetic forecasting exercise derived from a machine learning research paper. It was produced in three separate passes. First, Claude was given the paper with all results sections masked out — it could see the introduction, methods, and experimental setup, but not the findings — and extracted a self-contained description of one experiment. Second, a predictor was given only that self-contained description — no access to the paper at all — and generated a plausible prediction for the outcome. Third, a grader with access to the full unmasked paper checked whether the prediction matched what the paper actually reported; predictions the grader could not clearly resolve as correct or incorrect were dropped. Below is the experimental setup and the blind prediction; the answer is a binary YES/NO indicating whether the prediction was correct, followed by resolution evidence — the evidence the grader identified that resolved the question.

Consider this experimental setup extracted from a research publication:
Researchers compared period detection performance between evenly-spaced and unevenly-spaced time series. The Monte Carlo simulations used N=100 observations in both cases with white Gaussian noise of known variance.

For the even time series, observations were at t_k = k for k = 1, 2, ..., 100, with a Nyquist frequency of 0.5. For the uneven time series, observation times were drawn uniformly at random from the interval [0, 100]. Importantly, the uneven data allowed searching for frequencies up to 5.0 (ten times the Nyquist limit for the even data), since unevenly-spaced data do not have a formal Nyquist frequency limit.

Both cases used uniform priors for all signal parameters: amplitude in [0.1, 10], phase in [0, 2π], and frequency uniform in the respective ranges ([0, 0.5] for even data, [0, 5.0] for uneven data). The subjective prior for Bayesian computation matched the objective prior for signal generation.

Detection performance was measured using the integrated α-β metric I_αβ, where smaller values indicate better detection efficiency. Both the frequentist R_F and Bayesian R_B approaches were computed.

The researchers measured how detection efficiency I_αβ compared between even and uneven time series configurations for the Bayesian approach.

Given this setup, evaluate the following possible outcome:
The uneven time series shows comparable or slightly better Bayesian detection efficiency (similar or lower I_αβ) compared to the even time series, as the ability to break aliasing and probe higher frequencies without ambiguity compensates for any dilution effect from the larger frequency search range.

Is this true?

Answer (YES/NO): YES